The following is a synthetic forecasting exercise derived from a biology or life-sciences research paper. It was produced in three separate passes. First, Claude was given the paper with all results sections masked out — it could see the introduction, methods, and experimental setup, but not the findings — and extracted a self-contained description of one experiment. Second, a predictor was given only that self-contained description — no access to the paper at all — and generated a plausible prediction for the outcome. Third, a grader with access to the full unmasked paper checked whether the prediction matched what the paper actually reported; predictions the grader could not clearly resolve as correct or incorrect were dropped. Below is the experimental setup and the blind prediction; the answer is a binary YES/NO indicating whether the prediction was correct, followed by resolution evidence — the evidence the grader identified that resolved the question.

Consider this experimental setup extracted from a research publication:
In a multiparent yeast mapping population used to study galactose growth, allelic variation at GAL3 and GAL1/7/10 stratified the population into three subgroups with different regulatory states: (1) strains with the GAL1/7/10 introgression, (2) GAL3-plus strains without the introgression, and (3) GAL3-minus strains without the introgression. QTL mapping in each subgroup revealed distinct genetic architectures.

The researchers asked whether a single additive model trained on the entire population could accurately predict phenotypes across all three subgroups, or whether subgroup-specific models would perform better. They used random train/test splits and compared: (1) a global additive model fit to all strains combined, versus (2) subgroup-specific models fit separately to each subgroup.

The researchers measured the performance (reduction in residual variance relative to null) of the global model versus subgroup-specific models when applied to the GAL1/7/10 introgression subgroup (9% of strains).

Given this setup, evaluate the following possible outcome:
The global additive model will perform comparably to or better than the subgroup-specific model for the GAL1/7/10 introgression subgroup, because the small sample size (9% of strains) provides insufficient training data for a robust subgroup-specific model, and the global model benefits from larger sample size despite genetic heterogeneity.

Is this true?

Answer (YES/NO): NO